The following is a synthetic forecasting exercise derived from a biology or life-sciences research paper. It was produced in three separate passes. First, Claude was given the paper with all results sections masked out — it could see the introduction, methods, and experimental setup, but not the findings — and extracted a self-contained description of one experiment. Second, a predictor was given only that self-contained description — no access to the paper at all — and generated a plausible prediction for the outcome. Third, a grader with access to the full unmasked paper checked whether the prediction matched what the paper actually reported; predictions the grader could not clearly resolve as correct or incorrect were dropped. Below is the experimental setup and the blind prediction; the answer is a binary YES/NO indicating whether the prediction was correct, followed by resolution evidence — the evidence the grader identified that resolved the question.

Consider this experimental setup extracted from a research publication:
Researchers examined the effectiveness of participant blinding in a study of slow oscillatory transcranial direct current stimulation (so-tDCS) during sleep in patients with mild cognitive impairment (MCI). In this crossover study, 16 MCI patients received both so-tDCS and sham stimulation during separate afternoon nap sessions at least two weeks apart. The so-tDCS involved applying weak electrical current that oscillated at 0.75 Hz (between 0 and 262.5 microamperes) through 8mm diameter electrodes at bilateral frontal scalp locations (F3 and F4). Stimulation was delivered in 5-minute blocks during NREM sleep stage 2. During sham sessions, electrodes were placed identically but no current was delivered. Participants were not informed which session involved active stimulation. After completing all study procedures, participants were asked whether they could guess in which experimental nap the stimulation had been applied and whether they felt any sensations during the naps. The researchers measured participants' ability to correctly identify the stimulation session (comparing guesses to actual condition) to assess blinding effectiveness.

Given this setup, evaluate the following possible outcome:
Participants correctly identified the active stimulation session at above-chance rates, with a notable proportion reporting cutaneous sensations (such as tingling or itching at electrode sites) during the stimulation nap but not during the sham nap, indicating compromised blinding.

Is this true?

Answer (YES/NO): NO